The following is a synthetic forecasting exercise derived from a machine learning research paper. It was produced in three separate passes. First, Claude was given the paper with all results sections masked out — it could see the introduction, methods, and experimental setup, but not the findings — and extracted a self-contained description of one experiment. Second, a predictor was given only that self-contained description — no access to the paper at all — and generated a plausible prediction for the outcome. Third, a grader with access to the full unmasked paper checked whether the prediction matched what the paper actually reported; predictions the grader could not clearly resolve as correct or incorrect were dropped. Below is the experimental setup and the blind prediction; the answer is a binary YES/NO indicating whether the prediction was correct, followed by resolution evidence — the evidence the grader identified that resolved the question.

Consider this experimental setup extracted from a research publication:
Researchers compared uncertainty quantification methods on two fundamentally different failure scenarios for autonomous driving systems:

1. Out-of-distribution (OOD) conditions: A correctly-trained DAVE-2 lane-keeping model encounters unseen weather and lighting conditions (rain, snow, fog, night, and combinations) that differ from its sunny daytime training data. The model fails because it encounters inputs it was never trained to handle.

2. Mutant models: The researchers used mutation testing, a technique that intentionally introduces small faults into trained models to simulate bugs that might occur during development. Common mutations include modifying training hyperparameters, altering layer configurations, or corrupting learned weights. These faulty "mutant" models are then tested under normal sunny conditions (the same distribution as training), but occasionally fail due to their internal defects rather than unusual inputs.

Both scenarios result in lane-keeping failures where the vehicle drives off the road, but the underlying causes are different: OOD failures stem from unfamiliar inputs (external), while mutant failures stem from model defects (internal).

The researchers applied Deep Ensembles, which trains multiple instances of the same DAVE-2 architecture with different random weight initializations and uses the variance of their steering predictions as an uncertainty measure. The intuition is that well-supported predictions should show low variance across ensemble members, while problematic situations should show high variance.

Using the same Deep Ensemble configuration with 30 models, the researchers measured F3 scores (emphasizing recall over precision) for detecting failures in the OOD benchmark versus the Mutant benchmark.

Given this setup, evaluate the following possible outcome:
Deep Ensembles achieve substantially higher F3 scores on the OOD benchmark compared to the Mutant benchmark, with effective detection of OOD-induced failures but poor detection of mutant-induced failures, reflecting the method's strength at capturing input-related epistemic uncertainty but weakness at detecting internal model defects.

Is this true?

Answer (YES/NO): NO